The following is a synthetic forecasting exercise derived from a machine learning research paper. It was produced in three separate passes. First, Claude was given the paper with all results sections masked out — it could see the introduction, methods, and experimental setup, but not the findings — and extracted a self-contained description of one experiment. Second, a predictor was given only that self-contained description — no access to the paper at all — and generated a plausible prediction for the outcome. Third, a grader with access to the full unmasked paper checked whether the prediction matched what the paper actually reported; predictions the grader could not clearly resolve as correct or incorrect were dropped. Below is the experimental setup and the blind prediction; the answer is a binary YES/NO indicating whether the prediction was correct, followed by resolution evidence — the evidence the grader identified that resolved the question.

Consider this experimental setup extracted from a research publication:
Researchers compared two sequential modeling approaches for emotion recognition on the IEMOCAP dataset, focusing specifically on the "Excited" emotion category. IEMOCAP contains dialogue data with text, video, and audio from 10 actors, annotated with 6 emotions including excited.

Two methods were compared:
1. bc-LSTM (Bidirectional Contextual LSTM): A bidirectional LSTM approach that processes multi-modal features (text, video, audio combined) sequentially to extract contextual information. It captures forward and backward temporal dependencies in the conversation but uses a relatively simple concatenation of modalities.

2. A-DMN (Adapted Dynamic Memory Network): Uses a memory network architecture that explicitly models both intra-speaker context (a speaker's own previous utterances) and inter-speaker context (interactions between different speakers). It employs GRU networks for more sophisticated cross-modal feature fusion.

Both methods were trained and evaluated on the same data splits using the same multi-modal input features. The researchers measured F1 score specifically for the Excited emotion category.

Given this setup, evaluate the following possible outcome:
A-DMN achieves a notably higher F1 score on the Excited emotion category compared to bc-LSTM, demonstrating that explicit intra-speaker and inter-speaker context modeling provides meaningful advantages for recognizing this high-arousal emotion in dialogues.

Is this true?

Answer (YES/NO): YES